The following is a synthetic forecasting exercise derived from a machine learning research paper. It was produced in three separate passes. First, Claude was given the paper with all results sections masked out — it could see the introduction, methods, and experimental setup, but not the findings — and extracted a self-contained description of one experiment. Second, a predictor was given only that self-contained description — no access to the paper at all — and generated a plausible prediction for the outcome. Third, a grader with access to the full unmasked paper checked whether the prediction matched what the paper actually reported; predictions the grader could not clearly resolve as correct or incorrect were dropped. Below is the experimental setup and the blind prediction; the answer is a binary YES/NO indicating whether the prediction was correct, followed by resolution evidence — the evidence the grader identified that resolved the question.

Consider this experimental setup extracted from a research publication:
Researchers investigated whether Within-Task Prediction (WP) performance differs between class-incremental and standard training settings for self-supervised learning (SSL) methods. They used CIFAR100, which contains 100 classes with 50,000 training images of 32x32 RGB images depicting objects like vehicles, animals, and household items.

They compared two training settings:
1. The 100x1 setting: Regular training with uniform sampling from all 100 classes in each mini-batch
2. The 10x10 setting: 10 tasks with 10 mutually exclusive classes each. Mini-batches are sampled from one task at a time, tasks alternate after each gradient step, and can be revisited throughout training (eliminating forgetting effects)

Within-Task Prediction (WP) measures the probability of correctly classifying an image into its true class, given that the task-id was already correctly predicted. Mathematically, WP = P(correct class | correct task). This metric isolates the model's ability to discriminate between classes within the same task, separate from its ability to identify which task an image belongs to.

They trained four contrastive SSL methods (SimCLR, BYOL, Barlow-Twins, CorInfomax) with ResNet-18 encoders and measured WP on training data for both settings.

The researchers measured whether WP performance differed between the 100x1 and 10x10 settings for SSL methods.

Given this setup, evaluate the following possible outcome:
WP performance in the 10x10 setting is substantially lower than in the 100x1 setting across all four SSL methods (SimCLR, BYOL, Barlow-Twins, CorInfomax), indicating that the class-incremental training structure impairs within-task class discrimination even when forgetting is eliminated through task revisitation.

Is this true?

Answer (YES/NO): NO